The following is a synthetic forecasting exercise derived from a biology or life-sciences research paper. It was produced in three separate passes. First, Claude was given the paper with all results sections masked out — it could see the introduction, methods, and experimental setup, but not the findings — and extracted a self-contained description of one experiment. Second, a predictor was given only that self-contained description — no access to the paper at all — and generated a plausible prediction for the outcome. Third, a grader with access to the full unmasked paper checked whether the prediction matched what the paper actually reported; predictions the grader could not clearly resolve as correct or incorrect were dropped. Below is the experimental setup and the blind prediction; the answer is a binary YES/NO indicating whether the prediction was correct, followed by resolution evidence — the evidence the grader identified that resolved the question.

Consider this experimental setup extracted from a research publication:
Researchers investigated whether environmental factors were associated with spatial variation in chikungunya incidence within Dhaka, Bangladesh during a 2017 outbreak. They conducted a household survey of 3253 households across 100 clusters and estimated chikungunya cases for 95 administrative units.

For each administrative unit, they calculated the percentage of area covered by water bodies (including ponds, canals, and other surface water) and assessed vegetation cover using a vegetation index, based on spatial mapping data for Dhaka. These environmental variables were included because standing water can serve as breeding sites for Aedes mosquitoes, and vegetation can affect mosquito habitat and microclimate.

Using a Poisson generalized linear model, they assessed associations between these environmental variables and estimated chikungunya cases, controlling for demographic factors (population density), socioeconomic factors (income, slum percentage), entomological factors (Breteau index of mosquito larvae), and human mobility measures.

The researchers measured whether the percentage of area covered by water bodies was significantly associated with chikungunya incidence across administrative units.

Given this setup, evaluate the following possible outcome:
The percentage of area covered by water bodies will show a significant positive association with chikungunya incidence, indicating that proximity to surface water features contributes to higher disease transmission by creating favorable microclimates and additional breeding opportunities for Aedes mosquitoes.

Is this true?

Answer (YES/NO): NO